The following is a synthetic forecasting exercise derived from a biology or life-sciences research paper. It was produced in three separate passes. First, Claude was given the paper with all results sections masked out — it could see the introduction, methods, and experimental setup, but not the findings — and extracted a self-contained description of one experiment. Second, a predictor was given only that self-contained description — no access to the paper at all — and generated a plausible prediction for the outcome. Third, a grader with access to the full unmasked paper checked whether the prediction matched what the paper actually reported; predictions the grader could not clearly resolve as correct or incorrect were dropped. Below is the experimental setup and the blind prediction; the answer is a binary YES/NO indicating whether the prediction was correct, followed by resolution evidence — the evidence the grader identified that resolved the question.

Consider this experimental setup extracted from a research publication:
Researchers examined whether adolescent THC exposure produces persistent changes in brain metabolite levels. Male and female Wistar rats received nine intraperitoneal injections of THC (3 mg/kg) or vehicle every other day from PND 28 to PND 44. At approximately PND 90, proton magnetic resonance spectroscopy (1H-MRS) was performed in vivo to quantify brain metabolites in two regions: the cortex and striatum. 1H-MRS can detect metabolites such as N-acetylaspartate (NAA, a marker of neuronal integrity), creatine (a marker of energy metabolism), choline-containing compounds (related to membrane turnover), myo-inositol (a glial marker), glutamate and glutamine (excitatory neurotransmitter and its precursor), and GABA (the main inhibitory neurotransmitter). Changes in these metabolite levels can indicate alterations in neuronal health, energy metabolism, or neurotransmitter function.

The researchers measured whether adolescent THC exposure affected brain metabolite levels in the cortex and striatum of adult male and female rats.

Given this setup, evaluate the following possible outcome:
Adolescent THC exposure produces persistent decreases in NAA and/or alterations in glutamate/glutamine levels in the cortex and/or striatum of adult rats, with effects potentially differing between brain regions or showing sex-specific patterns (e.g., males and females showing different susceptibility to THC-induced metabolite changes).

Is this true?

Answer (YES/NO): NO